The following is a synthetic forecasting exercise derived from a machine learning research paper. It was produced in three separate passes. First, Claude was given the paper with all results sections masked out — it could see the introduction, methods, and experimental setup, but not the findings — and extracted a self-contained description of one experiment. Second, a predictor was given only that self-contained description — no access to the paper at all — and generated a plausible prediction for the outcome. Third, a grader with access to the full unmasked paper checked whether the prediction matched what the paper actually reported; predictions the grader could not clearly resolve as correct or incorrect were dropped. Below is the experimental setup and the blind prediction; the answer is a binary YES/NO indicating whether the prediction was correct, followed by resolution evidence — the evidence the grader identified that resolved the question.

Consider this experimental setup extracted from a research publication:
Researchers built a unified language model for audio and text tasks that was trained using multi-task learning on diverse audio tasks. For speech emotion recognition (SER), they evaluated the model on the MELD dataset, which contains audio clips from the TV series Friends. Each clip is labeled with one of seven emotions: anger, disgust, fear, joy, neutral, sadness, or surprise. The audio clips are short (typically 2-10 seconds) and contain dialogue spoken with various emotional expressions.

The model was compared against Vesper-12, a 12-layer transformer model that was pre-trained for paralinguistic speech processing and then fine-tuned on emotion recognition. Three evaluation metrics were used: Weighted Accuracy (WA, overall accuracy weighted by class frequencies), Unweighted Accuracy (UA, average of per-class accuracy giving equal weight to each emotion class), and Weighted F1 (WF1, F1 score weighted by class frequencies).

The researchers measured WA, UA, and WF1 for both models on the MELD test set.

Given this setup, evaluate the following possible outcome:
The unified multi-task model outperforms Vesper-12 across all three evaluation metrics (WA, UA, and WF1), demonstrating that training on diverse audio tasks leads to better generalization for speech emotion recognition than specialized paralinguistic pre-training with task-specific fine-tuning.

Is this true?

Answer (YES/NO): NO